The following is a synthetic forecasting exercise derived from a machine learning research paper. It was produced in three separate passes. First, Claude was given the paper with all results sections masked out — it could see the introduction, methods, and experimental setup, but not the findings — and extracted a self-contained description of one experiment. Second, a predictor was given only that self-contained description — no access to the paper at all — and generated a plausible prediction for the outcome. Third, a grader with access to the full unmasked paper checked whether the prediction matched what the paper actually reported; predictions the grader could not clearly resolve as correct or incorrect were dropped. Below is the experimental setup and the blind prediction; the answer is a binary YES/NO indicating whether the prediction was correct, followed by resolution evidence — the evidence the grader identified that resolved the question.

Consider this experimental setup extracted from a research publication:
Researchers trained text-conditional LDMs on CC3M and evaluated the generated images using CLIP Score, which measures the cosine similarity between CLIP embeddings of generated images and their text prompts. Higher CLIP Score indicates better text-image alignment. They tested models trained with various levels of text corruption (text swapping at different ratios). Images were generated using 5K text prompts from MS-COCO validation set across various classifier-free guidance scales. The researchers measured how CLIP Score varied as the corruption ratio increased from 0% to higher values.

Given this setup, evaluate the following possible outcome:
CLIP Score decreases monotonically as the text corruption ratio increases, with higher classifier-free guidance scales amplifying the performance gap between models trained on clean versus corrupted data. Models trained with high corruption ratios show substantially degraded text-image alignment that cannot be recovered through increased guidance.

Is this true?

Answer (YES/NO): NO